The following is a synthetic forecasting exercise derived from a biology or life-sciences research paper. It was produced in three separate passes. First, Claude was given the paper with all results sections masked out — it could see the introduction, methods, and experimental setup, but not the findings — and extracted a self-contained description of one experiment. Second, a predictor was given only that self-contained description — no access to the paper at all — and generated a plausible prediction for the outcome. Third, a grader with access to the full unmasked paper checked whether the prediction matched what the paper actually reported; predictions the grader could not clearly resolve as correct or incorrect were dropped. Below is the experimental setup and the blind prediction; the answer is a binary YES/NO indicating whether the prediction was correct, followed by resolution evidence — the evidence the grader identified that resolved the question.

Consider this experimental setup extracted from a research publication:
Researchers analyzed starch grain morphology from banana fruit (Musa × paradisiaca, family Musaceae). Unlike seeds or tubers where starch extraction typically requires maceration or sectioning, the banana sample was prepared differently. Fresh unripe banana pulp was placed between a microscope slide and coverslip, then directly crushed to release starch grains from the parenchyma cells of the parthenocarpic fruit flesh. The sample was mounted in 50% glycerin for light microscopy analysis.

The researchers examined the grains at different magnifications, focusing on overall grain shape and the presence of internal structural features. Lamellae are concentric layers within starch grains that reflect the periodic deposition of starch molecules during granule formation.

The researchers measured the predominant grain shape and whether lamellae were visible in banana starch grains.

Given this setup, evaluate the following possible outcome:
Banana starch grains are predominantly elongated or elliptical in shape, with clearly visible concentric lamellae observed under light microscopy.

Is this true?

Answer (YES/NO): YES